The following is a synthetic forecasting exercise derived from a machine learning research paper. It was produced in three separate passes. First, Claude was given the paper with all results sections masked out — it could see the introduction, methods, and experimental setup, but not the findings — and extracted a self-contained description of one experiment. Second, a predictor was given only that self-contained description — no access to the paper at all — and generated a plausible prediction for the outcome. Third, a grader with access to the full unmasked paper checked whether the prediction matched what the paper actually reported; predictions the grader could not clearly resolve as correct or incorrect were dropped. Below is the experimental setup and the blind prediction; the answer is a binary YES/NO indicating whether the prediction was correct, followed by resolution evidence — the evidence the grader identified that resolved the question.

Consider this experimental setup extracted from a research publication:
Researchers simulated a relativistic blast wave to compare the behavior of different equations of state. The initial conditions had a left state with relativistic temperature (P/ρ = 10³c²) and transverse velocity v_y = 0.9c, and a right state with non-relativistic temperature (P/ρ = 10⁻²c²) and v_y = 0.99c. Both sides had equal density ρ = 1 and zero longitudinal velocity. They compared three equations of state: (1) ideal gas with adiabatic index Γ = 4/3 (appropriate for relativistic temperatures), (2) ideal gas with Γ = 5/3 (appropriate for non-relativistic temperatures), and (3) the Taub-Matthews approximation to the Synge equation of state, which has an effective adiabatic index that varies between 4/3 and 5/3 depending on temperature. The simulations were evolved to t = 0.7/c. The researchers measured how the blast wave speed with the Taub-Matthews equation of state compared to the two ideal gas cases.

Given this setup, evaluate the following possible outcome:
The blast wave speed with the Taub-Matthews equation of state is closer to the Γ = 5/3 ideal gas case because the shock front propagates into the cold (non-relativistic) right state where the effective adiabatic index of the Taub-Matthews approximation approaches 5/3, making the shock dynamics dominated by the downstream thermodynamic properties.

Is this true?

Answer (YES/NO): NO